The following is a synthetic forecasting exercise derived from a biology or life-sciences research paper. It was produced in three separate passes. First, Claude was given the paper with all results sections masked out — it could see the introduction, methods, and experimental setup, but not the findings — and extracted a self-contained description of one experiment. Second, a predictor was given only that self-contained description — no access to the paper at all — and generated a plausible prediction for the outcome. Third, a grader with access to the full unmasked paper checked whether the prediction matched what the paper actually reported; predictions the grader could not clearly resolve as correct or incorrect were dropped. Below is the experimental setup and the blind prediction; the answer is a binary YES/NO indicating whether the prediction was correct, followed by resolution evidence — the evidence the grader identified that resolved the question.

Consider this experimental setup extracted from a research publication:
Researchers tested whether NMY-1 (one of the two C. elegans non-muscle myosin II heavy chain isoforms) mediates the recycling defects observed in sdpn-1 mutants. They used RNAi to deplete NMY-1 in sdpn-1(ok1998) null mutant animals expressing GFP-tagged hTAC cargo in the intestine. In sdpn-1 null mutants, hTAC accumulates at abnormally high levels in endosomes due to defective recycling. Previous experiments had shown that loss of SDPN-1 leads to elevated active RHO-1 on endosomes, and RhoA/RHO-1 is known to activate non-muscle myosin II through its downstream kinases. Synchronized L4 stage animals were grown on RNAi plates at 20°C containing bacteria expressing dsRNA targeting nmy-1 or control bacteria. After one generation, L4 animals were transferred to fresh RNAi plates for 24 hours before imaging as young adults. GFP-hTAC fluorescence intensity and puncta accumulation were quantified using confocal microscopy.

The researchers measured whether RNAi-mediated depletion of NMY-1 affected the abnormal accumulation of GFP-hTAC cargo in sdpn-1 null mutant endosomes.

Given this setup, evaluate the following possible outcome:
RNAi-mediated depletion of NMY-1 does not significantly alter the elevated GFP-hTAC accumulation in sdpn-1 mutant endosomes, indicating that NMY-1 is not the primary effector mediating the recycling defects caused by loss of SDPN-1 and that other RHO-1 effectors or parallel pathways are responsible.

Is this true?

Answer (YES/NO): NO